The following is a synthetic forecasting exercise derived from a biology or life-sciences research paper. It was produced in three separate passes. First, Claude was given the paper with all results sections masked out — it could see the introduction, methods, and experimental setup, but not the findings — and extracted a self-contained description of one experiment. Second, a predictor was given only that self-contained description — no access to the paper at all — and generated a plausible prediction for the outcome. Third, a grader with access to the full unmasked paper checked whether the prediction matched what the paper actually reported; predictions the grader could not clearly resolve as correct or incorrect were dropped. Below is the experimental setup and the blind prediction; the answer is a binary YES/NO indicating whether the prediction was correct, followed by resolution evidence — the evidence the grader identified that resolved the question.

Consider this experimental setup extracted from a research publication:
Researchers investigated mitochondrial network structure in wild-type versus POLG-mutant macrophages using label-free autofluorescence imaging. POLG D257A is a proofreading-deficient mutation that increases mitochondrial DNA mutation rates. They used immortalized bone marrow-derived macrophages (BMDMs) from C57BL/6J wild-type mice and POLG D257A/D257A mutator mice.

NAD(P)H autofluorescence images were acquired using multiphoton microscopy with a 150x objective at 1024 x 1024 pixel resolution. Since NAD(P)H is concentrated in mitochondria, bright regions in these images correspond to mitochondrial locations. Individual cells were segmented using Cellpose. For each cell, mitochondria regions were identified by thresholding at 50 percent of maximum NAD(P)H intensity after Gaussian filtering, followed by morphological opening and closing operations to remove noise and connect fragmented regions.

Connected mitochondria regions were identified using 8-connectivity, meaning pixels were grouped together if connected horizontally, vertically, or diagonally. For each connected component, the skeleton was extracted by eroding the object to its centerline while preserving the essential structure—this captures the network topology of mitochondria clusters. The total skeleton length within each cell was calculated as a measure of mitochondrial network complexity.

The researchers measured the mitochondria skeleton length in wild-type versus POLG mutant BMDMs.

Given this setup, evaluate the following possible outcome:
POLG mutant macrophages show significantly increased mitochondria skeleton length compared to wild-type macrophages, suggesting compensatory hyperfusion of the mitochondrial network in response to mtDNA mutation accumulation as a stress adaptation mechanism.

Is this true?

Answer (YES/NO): NO